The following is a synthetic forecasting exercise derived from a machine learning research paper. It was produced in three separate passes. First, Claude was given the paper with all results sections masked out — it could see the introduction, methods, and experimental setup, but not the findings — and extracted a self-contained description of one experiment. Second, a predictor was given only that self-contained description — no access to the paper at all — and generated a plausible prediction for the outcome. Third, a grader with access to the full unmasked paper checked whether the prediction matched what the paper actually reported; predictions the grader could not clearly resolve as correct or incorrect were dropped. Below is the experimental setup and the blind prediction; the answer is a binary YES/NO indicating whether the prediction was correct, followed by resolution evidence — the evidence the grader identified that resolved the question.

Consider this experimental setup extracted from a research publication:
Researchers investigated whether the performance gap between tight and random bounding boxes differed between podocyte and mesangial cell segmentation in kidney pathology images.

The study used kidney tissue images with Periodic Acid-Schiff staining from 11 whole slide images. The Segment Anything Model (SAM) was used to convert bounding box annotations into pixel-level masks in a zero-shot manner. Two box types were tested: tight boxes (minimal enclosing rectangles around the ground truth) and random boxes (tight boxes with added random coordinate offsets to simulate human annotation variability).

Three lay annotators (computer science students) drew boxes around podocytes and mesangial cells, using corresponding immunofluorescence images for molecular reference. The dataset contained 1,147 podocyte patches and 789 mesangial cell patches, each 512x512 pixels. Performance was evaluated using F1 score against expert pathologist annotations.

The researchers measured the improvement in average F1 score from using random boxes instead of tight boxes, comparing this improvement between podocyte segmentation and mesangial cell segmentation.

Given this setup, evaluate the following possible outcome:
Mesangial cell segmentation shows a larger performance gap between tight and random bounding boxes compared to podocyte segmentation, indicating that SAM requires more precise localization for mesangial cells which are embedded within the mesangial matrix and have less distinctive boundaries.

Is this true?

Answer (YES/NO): NO